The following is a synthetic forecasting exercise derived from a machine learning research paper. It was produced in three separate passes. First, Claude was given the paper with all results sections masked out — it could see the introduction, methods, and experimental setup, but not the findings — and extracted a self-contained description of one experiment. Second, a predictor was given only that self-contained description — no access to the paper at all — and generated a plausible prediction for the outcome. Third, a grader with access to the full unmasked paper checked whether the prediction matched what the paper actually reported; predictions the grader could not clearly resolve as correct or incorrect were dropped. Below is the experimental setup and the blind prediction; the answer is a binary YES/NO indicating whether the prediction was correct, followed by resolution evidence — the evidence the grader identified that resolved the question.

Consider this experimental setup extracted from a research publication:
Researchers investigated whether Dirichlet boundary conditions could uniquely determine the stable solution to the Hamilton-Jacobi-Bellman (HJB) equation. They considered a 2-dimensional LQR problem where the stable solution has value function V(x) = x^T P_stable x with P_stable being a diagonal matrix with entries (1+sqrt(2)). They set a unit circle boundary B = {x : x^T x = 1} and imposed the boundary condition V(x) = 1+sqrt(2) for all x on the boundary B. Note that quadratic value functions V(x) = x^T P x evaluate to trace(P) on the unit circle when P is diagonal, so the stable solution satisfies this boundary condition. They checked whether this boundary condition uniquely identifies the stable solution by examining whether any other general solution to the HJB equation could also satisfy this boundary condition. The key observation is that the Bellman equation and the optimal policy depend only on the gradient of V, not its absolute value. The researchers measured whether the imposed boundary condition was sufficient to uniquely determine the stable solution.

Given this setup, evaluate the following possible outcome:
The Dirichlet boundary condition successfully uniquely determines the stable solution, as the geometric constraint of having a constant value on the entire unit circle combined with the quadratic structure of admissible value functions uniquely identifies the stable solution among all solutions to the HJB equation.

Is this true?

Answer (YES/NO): NO